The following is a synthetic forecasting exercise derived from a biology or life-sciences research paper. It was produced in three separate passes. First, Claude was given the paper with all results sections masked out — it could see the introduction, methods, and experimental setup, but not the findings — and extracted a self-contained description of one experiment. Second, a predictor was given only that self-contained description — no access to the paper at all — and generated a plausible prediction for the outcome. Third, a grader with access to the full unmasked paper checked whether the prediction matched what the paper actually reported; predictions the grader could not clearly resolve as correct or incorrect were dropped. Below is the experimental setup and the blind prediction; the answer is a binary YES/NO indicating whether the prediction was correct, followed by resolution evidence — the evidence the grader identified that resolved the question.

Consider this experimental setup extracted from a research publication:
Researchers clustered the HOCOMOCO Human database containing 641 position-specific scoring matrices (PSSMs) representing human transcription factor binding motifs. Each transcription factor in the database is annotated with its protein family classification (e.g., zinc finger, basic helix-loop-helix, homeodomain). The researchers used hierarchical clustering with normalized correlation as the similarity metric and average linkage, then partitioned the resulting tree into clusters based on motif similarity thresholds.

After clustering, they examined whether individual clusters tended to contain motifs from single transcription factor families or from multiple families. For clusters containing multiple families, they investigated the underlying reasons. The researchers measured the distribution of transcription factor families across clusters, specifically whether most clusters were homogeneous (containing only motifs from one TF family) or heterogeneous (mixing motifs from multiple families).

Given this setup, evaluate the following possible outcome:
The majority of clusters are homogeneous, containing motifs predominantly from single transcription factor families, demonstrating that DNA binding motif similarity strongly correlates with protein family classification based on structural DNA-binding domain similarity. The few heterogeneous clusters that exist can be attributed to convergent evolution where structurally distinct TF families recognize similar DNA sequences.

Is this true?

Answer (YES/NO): NO